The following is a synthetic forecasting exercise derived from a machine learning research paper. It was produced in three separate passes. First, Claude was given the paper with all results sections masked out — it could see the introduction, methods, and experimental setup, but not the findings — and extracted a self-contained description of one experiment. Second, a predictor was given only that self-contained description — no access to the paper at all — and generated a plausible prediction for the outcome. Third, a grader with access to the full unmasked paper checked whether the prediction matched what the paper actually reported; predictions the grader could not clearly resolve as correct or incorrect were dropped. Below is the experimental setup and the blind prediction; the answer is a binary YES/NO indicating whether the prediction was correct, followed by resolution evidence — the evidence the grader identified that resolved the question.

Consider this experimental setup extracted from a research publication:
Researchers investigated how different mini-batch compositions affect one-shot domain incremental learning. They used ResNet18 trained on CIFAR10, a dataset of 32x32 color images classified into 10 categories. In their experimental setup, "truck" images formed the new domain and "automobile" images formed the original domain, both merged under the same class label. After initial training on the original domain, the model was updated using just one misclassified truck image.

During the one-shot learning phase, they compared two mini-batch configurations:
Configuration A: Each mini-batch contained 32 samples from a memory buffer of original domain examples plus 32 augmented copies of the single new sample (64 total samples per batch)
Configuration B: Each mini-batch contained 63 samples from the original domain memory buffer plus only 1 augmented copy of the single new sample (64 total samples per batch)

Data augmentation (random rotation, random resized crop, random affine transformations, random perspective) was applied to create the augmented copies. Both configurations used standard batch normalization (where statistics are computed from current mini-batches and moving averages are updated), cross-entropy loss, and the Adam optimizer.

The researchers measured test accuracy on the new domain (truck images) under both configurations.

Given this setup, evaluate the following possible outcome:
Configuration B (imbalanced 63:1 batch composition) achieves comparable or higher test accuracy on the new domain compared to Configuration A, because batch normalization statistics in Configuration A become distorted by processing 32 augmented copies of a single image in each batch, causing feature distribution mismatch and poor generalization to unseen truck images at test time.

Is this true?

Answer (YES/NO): YES